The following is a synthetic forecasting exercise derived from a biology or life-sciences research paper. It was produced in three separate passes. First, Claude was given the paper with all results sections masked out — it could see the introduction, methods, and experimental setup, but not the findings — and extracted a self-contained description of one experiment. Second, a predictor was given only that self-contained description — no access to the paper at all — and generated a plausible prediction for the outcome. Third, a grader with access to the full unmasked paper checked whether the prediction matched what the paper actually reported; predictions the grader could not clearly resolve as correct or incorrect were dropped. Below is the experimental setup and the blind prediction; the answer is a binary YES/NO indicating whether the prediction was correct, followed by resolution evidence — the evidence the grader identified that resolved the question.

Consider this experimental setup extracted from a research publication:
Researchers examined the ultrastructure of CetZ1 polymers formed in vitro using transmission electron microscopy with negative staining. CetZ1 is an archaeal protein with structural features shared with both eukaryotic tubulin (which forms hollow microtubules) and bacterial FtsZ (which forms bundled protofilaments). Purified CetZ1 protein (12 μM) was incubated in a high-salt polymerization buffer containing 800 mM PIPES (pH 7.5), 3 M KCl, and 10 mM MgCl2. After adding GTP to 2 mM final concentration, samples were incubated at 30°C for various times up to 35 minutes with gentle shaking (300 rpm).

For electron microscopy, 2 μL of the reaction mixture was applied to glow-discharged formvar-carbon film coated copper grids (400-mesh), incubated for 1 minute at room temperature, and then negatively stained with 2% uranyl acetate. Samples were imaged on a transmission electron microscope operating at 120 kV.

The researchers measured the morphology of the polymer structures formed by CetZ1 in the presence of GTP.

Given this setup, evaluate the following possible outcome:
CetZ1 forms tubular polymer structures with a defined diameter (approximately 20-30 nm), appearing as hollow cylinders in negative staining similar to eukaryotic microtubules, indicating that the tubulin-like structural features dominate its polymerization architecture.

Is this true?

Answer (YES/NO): NO